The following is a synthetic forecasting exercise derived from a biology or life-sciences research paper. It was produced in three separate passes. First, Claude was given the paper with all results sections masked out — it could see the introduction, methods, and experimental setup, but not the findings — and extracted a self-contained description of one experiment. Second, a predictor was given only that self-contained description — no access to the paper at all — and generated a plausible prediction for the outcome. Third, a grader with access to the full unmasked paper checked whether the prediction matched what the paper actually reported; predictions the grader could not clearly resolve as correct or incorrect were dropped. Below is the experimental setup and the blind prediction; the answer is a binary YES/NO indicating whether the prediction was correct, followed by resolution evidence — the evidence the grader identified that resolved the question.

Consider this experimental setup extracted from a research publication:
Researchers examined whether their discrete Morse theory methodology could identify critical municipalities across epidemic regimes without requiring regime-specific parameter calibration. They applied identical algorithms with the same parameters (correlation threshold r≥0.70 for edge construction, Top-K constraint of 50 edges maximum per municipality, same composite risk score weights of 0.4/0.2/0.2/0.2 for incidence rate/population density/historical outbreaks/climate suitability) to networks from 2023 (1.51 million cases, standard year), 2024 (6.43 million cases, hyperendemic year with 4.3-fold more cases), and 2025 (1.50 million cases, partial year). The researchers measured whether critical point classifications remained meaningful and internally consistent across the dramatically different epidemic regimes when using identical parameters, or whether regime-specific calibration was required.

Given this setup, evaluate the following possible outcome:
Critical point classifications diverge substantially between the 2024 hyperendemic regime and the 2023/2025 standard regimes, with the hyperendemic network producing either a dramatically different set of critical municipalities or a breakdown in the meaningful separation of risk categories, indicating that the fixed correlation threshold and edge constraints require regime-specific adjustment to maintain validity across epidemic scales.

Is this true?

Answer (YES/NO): NO